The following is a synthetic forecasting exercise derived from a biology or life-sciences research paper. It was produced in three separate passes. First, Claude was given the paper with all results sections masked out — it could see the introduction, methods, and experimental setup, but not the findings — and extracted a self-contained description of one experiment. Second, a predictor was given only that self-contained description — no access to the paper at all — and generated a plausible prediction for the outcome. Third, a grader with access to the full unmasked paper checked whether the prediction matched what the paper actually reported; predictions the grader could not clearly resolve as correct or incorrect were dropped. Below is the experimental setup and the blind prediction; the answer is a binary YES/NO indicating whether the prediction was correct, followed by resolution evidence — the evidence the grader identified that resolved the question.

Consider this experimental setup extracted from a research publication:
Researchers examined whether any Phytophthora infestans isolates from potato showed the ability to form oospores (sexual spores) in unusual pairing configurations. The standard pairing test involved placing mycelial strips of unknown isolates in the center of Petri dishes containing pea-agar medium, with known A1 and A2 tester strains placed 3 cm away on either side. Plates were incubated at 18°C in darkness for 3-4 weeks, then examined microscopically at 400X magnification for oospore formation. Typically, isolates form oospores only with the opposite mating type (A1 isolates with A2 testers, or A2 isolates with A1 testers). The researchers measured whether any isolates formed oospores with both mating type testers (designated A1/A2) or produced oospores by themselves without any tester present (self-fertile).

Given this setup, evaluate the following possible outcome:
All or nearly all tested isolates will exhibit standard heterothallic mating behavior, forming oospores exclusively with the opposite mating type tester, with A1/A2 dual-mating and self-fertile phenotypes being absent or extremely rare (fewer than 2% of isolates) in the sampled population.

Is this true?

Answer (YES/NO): NO